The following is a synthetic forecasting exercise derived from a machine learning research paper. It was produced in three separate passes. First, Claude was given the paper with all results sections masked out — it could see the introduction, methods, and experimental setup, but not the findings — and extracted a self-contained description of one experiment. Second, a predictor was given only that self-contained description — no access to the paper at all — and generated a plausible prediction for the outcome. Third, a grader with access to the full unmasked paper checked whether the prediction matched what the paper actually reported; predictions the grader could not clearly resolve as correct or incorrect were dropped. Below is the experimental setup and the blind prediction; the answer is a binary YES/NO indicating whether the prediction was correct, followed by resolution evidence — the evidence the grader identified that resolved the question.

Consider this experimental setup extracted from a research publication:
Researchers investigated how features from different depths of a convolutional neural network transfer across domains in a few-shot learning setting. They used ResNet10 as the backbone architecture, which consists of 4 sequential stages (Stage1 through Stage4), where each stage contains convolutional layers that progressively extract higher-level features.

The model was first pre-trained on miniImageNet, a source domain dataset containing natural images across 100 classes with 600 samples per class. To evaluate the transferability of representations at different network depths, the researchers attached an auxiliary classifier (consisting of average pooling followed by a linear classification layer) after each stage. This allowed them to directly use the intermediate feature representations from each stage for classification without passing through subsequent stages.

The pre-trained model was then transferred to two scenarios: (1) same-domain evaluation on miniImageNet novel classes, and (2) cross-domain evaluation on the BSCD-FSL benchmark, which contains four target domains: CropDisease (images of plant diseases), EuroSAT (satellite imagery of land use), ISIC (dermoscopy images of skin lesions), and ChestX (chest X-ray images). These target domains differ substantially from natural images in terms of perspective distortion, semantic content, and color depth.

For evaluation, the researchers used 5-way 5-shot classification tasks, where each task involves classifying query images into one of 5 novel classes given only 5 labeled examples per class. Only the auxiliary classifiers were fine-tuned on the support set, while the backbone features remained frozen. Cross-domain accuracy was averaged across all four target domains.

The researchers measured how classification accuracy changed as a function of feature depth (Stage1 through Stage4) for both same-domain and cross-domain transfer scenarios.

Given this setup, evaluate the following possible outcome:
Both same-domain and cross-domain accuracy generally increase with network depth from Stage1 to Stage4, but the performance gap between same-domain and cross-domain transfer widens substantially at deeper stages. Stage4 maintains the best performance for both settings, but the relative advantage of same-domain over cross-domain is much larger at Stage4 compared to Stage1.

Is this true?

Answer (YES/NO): NO